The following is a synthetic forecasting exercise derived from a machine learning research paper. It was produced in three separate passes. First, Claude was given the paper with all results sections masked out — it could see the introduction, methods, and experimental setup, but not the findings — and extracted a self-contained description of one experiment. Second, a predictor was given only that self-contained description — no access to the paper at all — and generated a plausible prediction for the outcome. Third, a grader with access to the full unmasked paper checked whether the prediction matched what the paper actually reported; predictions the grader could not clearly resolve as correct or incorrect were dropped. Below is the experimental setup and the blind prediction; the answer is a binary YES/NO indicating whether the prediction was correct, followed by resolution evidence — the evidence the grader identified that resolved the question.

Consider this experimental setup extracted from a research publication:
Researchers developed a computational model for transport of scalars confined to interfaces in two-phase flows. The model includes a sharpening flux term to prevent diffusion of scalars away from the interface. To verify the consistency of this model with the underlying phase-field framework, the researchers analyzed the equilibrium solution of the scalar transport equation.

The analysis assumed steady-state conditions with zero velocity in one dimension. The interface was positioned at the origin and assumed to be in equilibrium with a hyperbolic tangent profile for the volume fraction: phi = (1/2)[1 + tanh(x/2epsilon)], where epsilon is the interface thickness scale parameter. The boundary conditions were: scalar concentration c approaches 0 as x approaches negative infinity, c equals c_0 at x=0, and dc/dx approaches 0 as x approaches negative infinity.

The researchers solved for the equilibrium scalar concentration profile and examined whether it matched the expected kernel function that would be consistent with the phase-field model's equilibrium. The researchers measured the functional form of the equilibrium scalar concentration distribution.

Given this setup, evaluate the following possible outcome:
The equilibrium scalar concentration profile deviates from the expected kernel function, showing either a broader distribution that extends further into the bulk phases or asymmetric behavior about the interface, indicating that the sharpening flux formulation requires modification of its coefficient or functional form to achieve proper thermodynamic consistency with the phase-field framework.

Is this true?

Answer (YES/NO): NO